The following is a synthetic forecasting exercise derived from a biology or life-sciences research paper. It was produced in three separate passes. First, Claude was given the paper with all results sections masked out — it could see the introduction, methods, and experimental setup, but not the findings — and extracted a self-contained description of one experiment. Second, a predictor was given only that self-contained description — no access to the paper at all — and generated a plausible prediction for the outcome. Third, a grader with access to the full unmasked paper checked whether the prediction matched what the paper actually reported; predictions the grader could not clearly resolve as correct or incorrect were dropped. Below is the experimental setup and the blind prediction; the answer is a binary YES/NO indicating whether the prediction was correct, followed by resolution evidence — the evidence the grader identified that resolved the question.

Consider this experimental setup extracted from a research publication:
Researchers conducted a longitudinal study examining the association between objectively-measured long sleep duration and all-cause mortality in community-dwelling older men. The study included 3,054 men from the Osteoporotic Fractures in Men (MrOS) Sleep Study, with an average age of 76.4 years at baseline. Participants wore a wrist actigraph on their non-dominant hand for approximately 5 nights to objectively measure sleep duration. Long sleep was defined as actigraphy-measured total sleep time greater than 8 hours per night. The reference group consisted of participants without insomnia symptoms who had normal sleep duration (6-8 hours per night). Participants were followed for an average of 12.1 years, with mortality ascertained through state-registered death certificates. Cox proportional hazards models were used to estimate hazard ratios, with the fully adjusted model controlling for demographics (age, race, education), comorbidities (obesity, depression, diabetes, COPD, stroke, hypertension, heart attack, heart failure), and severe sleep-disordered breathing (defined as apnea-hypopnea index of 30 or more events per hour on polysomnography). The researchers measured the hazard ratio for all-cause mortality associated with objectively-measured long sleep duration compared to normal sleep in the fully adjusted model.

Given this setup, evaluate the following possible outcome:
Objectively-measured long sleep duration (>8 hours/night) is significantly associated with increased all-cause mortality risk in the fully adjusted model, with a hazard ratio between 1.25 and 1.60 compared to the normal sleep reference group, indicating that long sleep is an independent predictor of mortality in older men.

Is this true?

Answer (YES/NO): NO